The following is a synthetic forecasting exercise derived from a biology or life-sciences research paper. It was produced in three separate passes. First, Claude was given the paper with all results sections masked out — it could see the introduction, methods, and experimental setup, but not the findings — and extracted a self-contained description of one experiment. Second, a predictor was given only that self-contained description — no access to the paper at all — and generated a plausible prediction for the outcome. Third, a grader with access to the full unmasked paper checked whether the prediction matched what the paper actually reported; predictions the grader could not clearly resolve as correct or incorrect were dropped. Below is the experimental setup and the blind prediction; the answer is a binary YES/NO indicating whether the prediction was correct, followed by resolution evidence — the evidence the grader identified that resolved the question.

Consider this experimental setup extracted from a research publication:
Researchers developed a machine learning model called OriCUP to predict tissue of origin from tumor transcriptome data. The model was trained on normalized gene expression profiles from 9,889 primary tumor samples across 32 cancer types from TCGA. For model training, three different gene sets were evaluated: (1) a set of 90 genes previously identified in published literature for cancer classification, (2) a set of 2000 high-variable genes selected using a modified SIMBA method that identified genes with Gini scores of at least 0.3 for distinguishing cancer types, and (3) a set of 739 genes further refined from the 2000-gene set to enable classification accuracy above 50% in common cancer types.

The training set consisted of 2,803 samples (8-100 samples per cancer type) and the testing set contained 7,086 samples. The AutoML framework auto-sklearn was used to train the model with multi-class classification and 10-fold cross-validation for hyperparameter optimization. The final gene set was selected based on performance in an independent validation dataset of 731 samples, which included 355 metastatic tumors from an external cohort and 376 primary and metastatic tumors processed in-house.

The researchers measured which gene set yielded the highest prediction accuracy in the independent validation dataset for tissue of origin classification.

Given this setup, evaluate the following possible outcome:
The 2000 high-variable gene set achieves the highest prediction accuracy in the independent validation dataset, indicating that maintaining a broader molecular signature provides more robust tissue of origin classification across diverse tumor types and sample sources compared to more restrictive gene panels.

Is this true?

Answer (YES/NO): YES